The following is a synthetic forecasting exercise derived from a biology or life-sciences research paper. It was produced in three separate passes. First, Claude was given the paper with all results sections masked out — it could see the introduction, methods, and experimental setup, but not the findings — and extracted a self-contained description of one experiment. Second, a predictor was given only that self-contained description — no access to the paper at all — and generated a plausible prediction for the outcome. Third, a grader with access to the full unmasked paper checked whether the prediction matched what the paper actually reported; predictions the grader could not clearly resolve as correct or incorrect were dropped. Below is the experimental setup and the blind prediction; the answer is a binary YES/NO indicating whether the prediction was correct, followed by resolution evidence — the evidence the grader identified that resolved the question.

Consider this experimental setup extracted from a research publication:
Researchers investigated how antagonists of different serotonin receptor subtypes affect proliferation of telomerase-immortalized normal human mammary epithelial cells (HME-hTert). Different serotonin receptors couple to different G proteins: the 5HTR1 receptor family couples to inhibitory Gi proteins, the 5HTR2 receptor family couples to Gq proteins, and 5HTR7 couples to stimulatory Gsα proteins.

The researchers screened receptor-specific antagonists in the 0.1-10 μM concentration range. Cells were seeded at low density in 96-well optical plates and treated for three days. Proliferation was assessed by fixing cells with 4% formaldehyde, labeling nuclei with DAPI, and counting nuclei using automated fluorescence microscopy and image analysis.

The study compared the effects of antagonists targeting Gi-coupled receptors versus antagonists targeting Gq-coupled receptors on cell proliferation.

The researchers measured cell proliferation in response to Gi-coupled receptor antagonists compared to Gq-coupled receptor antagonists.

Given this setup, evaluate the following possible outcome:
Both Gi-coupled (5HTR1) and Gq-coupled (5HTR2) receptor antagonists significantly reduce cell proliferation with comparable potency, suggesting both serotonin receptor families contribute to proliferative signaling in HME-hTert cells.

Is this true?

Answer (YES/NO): YES